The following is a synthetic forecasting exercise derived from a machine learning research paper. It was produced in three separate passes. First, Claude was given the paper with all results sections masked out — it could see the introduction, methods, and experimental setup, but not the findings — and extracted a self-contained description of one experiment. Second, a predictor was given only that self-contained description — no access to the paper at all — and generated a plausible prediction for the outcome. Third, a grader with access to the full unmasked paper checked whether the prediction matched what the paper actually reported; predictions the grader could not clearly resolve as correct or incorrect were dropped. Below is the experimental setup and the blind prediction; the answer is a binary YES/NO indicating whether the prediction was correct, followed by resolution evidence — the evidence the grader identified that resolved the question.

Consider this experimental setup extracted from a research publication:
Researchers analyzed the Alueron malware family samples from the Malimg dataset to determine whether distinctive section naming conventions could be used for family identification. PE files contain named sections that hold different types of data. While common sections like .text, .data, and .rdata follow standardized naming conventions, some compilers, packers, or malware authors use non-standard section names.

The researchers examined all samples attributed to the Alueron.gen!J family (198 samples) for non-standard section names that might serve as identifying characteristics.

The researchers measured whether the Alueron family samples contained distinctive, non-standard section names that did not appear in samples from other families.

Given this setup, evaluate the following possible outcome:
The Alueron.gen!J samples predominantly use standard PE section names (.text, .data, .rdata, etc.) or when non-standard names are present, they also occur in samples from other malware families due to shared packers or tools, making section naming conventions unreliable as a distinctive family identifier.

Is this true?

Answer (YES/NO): NO